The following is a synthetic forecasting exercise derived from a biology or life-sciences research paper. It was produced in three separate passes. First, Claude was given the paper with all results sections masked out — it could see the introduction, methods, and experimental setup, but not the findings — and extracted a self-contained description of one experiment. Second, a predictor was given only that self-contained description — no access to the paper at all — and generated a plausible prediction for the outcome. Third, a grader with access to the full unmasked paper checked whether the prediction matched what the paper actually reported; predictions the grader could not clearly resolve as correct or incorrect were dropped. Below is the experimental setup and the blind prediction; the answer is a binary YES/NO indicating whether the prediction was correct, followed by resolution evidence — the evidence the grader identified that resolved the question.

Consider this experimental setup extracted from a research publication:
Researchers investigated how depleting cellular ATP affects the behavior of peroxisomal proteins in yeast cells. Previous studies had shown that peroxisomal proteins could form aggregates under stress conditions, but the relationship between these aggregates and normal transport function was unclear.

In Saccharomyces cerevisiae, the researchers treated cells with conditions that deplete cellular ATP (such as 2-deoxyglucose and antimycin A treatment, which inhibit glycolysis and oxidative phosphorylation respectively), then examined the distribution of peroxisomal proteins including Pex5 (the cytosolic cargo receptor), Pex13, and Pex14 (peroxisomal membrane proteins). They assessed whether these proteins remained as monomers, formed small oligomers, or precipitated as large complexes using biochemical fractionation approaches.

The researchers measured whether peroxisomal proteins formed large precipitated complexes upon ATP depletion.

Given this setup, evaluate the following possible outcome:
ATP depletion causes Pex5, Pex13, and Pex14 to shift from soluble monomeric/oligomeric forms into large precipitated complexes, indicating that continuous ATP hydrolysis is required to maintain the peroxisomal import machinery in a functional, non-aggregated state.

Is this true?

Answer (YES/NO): YES